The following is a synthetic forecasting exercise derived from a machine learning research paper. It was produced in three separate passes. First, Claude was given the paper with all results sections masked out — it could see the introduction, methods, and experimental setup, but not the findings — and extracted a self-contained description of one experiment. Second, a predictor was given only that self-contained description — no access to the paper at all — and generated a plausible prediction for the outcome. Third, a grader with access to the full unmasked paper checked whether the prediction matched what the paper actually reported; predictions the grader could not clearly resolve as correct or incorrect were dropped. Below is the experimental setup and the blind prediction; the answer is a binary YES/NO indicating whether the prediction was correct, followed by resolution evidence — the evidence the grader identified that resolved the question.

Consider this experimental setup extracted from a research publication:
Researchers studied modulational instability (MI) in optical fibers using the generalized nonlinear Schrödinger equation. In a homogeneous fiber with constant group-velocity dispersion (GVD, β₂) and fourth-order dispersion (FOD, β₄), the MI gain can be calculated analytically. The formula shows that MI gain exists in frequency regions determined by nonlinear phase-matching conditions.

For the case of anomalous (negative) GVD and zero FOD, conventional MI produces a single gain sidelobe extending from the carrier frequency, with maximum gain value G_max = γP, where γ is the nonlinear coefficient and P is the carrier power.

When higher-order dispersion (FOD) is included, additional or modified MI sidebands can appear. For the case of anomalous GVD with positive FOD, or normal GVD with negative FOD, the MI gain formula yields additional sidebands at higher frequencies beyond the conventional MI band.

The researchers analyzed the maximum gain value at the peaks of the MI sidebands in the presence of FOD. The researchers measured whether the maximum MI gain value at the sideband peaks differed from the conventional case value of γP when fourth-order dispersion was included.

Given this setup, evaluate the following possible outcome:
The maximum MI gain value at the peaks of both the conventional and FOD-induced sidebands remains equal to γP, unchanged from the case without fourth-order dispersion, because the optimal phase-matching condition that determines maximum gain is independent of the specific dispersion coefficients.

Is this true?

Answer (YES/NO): YES